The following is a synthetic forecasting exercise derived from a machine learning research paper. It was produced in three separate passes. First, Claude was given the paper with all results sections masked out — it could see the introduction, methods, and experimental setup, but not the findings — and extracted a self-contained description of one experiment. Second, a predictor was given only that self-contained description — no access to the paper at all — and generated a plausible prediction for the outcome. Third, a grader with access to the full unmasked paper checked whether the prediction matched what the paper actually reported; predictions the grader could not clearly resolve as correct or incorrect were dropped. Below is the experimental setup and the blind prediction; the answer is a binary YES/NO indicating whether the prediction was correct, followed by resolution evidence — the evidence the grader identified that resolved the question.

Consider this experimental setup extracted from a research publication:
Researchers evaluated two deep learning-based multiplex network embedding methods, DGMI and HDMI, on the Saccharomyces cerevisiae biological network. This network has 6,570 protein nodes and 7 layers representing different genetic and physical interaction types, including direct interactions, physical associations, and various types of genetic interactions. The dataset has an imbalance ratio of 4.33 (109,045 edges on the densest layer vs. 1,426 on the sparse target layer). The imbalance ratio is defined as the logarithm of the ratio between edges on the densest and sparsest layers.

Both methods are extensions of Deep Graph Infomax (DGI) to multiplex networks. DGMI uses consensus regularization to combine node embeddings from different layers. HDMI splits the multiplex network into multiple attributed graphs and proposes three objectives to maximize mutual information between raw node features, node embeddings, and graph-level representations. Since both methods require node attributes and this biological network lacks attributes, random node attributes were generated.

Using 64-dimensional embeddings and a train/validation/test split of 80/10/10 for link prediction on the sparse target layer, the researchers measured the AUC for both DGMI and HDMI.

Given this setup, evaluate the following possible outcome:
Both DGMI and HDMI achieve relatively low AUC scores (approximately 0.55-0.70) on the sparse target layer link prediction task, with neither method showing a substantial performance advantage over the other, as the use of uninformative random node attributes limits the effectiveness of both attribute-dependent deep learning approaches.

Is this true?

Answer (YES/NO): NO